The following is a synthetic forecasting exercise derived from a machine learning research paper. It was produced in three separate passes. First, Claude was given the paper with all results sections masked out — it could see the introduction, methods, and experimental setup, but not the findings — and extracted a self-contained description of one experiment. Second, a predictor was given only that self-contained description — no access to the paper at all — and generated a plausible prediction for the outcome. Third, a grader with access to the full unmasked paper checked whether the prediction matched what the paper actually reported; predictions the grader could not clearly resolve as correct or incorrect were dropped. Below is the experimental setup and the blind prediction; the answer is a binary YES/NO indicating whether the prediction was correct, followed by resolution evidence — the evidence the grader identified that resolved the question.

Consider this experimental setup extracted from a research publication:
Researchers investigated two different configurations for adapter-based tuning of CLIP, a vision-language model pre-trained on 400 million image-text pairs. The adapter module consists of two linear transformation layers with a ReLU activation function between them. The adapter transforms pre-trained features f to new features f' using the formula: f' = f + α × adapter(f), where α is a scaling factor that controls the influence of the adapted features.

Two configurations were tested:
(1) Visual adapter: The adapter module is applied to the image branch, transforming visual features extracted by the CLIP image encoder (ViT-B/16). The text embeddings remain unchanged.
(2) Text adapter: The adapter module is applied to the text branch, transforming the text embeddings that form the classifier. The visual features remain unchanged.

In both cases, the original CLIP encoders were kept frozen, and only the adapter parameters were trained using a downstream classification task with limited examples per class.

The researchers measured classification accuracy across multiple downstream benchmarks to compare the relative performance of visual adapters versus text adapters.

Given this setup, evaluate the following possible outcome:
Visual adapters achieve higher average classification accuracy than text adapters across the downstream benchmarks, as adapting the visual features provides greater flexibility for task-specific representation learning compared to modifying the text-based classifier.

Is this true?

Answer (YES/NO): NO